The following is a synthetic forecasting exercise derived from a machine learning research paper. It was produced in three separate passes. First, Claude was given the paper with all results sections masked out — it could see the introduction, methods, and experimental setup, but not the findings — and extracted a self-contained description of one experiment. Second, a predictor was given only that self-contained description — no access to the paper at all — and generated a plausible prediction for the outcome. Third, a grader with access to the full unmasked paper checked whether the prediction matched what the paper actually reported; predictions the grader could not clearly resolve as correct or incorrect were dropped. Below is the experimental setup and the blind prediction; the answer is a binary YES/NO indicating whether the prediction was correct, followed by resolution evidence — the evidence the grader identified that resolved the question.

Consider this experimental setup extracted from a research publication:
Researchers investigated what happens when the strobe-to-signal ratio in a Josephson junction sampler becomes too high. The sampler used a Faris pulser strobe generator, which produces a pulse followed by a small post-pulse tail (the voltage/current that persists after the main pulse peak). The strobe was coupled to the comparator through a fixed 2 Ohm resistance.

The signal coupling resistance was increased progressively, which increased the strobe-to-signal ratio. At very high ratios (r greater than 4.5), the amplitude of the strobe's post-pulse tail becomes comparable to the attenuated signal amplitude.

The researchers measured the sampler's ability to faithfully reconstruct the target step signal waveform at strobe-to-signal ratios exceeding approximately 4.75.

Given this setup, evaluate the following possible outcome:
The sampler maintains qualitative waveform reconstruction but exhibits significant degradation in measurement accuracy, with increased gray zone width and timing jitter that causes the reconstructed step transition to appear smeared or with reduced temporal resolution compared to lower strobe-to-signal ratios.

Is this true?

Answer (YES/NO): NO